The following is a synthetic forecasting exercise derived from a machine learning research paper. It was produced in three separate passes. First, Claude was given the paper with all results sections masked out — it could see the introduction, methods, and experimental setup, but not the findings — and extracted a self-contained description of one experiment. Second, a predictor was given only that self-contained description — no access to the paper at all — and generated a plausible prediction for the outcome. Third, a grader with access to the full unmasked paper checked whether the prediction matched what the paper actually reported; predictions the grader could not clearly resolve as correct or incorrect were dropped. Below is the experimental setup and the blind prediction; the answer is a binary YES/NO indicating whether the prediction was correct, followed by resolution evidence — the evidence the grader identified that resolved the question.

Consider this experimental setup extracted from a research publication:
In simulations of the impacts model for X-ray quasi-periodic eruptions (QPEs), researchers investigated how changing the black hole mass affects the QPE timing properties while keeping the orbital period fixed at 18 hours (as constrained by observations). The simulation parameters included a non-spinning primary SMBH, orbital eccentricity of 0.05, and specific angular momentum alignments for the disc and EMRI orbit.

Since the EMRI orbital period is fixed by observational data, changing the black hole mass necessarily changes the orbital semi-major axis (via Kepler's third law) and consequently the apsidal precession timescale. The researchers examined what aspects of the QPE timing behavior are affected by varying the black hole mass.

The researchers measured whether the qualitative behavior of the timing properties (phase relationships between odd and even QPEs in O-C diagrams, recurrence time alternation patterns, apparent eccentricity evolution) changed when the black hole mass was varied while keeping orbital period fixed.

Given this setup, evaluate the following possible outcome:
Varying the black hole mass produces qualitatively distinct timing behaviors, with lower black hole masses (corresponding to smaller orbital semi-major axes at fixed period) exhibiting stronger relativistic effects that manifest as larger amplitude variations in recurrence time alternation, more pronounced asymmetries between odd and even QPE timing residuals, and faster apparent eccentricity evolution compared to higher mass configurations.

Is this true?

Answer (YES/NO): NO